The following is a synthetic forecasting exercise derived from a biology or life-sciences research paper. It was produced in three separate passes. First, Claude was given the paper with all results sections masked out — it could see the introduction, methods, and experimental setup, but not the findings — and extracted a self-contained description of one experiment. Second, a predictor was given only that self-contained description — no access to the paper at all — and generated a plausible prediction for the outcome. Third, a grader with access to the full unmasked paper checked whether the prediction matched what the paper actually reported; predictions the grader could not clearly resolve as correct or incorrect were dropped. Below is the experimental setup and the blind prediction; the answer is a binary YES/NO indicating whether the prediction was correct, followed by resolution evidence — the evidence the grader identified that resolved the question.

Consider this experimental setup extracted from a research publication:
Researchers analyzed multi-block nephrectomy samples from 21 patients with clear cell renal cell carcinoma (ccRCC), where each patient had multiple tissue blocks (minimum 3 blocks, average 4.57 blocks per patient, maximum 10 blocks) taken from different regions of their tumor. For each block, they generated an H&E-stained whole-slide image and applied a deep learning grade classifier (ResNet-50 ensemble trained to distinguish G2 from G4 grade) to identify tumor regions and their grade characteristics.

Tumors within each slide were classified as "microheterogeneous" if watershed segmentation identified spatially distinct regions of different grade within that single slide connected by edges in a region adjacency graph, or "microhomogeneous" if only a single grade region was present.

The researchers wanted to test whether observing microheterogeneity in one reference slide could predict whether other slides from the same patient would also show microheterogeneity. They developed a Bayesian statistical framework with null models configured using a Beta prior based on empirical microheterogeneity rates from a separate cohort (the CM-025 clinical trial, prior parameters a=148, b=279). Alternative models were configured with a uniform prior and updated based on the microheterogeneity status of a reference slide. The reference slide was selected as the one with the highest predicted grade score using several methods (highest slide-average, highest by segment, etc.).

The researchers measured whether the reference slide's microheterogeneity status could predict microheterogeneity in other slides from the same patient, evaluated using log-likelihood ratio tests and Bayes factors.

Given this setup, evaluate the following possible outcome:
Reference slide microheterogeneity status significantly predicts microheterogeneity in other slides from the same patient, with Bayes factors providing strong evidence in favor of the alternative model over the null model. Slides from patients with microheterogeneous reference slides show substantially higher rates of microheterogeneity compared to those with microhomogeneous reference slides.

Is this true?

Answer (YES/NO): YES